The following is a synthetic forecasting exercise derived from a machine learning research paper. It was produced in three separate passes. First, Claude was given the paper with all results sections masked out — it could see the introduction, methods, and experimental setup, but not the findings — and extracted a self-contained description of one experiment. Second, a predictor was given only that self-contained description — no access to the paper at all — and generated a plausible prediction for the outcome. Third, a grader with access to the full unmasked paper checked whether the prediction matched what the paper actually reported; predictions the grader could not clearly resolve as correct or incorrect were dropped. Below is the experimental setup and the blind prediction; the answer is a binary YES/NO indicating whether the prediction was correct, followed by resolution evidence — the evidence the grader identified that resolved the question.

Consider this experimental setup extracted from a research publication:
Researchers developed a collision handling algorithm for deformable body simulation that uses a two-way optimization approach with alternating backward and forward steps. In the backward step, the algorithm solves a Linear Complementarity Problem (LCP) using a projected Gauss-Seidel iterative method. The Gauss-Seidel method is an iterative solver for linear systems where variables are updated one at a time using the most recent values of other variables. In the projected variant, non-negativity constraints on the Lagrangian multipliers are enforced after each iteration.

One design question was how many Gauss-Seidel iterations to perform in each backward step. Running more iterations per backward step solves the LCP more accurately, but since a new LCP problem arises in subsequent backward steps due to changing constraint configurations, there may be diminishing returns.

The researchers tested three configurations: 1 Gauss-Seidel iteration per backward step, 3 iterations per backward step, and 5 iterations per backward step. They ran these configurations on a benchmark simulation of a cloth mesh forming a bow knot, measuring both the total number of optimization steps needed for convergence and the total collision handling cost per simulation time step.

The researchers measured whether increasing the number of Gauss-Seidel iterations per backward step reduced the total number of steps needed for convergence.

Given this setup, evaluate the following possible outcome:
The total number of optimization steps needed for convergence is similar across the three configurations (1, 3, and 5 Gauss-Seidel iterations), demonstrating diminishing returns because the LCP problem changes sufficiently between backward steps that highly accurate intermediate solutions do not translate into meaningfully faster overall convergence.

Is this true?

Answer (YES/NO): YES